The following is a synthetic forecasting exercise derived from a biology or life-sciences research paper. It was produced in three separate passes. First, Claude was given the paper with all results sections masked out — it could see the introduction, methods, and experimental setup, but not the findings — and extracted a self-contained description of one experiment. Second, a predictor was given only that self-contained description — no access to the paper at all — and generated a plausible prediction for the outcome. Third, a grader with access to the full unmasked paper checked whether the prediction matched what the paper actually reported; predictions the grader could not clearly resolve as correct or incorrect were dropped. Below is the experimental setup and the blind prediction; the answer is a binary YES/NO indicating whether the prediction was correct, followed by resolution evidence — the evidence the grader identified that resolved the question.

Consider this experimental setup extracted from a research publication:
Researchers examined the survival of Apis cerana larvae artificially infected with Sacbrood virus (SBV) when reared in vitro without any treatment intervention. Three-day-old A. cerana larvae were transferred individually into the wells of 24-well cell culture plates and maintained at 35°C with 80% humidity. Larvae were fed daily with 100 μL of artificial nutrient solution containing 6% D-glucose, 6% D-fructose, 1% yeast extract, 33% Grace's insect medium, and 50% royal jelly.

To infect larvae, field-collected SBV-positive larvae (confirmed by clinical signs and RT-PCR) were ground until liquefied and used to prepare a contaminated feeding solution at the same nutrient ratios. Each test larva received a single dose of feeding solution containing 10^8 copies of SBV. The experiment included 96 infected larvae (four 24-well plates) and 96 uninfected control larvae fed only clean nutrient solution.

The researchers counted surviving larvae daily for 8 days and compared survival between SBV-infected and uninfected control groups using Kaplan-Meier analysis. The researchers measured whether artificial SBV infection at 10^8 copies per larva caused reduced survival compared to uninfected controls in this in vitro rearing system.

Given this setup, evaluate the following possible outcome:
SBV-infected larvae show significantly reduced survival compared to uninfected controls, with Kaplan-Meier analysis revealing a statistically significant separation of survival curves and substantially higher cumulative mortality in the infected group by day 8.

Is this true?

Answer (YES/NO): YES